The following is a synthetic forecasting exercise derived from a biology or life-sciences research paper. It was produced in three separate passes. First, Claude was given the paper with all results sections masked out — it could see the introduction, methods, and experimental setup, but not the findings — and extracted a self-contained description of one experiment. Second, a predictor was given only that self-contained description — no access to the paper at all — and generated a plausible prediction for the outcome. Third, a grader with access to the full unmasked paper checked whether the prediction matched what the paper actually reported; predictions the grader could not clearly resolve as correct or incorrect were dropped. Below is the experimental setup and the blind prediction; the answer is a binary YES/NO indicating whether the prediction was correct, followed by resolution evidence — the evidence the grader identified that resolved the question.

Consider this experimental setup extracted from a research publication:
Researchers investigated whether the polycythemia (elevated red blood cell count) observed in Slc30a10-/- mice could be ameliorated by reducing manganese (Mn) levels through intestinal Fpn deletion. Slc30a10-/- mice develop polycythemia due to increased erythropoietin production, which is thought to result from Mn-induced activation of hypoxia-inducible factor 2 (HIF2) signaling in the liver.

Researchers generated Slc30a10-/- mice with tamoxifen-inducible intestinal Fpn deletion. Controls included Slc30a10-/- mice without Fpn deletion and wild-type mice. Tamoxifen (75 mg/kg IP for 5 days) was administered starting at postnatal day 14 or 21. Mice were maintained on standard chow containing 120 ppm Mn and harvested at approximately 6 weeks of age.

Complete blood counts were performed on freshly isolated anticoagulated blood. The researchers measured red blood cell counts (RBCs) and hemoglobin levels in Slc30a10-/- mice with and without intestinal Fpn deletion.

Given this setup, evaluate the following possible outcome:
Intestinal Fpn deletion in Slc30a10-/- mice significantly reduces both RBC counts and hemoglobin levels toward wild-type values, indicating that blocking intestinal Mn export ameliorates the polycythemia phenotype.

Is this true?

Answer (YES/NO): NO